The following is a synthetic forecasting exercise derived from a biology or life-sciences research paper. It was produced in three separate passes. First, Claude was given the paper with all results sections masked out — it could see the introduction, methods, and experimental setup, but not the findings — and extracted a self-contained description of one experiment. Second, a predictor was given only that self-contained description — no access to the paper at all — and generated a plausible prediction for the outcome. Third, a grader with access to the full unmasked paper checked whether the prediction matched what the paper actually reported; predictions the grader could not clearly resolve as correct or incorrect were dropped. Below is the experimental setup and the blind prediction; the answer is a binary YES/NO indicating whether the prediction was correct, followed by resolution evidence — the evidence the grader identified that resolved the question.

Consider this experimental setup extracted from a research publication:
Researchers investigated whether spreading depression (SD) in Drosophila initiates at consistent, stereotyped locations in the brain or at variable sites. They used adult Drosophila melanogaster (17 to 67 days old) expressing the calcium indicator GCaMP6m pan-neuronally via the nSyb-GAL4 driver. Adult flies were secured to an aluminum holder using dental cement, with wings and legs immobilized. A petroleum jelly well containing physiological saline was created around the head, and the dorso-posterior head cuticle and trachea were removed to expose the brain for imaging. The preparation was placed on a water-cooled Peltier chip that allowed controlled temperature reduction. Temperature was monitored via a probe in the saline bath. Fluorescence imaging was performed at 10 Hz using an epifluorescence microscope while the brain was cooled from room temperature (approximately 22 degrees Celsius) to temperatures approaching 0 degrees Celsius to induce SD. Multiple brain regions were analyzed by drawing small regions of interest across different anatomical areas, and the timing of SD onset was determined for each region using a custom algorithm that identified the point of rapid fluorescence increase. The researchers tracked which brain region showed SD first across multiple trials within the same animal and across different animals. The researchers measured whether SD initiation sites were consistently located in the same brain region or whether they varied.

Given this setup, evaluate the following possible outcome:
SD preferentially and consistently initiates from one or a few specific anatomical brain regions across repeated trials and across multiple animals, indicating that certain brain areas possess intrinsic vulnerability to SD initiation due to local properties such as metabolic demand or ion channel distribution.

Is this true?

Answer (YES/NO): NO